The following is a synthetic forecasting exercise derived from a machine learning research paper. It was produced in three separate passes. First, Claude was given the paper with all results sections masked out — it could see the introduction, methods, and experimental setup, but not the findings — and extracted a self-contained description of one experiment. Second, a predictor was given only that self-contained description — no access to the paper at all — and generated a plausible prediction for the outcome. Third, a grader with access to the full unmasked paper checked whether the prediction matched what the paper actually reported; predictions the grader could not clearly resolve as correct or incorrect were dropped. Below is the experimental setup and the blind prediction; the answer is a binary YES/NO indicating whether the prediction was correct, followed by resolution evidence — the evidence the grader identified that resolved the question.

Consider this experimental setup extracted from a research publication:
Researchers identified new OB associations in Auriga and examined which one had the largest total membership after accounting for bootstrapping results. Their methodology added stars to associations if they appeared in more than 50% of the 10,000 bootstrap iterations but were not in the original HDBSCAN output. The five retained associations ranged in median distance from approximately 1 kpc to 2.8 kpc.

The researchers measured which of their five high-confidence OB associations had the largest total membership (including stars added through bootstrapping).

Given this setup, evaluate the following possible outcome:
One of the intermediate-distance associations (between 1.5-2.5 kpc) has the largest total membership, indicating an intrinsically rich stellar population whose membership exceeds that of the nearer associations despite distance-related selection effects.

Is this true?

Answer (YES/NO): NO